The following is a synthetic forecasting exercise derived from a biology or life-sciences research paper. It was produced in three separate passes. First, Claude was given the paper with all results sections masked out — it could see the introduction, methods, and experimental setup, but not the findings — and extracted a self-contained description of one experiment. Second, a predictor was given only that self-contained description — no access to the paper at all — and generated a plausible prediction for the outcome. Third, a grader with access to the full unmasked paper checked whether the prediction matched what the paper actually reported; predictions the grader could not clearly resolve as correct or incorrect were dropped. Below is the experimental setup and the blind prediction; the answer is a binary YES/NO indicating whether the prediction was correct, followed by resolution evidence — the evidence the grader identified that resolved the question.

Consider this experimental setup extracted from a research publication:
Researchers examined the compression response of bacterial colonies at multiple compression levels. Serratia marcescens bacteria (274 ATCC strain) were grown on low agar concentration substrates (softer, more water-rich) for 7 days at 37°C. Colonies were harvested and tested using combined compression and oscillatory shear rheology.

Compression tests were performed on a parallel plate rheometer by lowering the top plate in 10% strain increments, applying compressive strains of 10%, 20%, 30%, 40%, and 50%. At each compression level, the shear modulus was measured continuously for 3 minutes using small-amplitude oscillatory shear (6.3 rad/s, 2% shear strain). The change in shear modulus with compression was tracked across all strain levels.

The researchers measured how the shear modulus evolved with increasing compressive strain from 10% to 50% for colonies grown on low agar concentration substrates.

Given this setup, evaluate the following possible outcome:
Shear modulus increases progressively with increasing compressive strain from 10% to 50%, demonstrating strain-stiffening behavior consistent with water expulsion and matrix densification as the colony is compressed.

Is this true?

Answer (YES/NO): NO